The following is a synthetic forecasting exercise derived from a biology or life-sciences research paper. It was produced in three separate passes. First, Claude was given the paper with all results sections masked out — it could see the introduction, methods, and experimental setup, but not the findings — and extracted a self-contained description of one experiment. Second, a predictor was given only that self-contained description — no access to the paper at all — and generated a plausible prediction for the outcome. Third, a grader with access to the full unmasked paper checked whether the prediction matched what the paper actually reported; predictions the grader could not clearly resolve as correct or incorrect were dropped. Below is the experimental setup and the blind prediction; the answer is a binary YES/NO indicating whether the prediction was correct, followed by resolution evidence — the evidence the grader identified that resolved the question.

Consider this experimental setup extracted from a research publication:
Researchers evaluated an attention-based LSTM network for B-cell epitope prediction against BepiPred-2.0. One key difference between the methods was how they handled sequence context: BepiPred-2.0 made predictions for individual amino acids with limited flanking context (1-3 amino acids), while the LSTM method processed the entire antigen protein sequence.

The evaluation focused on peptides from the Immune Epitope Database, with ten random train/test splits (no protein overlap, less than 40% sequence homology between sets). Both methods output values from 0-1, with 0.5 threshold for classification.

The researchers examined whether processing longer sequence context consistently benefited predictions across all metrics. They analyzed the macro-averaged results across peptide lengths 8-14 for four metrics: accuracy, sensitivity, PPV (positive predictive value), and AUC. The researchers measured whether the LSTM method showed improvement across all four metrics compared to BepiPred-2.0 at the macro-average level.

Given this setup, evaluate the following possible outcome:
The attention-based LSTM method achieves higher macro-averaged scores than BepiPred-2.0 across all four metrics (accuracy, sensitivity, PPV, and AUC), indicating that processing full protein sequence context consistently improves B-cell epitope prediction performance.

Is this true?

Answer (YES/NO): NO